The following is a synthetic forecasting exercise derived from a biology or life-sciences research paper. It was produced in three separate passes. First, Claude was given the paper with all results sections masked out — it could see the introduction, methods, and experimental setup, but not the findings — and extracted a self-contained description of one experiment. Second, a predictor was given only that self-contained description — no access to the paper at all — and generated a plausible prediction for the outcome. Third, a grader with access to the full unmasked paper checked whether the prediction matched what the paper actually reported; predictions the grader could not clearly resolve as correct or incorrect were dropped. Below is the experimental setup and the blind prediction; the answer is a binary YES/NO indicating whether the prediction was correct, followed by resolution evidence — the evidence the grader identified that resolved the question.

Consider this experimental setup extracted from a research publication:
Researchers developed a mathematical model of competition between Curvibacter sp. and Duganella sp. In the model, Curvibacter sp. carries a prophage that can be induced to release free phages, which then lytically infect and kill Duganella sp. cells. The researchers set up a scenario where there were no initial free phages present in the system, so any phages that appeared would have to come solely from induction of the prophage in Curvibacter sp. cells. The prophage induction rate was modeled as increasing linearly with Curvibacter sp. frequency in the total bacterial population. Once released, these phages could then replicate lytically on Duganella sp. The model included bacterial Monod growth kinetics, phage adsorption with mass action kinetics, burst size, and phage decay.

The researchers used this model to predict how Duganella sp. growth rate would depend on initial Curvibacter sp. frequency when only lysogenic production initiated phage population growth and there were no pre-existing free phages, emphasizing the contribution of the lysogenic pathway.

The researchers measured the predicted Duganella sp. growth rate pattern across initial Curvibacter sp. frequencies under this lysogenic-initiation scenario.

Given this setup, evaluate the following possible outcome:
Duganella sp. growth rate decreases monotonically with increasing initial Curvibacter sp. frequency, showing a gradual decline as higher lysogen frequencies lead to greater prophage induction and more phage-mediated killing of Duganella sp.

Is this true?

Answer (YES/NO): NO